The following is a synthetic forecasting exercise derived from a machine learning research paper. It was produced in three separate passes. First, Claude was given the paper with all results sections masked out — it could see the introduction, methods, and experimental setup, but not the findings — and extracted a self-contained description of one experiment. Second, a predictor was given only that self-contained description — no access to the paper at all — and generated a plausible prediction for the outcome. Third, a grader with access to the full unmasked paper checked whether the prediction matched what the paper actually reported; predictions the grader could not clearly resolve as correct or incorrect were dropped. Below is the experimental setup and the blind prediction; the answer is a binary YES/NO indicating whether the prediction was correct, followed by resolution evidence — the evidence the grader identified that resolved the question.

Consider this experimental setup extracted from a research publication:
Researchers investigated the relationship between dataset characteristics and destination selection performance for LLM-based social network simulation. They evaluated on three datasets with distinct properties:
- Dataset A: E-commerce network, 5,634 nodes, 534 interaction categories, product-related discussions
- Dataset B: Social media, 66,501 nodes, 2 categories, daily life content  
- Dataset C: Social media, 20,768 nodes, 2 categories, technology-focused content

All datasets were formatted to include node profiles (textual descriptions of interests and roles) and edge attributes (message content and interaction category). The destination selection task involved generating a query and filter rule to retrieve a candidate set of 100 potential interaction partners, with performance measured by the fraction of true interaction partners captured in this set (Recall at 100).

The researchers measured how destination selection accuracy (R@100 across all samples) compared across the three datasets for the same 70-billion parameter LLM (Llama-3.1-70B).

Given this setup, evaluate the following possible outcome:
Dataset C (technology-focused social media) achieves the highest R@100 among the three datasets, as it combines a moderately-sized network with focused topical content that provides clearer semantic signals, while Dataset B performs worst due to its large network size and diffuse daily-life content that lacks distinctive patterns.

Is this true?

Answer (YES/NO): NO